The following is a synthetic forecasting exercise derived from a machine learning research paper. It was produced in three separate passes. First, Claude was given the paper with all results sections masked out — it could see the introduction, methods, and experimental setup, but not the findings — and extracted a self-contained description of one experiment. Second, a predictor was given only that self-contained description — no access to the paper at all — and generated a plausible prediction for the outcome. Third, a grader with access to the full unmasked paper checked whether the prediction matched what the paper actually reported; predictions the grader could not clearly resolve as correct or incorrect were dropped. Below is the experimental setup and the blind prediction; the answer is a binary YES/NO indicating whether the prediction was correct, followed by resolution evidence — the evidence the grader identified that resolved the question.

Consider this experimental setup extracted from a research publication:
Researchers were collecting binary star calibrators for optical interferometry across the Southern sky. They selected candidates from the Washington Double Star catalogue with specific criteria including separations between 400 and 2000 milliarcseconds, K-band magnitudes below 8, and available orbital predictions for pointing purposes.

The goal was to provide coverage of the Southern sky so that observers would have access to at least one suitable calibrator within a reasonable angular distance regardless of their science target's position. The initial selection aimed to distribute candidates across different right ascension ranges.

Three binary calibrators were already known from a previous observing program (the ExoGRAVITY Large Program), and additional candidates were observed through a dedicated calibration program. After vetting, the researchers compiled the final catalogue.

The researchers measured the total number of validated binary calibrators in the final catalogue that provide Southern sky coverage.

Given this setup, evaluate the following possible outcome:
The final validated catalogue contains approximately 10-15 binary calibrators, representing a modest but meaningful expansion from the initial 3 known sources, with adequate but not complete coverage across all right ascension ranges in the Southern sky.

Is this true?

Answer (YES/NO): YES